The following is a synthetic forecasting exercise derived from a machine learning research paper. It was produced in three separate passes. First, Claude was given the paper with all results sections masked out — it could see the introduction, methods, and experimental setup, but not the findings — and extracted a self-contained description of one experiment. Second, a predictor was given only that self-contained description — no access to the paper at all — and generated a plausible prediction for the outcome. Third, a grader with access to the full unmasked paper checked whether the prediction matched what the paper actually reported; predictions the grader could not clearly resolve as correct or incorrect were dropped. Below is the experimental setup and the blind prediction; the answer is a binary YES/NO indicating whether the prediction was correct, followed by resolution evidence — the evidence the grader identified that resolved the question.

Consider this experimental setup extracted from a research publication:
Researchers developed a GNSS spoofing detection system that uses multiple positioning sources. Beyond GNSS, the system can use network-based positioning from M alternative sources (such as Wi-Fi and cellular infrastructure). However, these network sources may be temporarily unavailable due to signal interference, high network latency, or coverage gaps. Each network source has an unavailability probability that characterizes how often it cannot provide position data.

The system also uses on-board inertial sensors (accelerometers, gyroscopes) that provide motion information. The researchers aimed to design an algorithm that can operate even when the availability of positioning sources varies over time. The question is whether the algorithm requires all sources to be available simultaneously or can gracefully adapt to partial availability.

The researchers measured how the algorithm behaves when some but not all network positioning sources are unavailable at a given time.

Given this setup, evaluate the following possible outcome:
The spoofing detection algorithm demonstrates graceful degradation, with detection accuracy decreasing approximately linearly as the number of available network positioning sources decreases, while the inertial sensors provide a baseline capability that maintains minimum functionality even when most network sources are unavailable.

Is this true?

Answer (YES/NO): NO